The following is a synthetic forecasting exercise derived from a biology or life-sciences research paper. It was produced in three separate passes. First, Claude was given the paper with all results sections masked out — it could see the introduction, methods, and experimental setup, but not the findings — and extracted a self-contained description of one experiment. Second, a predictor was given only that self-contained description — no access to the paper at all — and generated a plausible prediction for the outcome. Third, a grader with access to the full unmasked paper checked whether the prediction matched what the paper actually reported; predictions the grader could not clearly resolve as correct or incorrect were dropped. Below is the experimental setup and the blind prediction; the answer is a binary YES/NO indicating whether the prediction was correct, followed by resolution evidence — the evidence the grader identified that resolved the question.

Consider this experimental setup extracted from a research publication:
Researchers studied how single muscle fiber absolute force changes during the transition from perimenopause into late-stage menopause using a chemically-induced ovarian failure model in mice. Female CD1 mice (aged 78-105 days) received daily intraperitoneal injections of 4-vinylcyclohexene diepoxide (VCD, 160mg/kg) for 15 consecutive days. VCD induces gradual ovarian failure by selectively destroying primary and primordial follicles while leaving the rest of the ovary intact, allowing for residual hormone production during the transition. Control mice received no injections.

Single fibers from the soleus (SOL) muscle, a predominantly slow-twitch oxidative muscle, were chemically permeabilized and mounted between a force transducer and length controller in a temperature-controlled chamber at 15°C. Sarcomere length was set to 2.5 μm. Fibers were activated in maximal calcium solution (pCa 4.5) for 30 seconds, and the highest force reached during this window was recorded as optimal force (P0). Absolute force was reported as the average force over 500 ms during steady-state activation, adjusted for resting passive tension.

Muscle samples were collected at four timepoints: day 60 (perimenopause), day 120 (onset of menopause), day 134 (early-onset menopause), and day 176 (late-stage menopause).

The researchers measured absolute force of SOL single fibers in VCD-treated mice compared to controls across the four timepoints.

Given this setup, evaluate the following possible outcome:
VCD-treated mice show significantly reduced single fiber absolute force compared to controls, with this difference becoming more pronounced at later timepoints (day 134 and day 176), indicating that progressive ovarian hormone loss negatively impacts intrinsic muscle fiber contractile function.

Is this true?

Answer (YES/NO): NO